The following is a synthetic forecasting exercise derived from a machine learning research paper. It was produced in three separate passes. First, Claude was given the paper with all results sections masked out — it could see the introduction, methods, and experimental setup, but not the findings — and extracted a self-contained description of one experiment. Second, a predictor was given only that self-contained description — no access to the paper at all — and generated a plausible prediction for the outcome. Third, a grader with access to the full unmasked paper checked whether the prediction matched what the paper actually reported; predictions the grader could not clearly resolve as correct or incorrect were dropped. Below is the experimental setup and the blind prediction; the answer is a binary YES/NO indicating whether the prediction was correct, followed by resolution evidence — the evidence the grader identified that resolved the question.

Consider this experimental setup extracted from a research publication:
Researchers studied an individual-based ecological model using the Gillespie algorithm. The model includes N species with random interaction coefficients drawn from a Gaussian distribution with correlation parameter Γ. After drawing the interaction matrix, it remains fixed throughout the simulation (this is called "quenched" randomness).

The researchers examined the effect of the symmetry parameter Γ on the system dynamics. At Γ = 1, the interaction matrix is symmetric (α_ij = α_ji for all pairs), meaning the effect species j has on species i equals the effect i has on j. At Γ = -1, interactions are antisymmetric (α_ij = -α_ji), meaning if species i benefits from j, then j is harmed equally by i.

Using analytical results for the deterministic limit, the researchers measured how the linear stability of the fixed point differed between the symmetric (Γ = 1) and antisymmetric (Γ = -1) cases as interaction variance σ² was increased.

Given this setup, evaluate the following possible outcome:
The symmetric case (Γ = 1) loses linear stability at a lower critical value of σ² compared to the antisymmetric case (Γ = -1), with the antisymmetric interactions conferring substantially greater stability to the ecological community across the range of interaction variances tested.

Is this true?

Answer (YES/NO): YES